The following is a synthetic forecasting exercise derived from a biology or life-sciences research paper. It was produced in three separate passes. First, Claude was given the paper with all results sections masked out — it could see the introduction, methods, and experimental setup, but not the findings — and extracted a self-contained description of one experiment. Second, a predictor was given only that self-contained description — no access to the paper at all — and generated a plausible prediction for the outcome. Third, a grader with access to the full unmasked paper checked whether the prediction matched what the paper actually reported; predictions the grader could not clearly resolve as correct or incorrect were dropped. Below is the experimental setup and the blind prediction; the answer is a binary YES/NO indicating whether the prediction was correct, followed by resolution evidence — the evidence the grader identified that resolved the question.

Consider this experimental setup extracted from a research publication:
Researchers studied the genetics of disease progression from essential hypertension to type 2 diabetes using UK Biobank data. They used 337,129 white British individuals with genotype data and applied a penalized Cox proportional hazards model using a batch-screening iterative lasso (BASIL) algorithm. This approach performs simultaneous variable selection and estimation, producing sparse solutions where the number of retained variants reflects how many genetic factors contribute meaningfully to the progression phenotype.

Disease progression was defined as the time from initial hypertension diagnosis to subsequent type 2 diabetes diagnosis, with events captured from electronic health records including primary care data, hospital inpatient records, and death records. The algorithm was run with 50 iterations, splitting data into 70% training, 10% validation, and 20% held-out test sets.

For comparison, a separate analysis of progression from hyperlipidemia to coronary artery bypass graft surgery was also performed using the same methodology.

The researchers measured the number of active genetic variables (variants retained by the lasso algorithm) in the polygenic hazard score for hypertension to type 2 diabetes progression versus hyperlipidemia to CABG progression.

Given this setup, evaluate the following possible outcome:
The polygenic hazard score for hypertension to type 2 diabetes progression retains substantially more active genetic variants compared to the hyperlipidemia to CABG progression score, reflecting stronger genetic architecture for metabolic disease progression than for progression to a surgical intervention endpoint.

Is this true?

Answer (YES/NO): NO